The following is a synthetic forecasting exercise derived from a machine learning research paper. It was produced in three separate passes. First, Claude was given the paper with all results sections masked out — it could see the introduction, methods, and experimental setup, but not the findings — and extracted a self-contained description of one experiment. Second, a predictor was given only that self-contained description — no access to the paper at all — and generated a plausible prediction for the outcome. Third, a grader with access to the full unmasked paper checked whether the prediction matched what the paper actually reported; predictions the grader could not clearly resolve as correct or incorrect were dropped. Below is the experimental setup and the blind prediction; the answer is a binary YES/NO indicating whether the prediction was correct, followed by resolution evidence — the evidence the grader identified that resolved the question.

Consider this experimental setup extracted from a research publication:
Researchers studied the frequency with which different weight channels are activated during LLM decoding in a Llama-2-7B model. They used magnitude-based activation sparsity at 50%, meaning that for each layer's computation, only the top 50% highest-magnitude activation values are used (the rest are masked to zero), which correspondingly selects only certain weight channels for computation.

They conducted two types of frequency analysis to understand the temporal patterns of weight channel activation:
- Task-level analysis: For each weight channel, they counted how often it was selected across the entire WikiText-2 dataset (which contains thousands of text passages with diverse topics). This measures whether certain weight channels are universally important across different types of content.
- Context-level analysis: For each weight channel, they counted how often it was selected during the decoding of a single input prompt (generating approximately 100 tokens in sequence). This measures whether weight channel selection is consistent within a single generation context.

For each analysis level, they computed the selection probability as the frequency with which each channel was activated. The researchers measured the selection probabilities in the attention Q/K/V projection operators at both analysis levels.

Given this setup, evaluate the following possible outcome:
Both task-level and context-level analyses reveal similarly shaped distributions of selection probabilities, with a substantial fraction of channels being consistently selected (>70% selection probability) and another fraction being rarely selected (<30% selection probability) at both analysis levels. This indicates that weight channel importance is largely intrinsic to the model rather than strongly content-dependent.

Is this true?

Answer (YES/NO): NO